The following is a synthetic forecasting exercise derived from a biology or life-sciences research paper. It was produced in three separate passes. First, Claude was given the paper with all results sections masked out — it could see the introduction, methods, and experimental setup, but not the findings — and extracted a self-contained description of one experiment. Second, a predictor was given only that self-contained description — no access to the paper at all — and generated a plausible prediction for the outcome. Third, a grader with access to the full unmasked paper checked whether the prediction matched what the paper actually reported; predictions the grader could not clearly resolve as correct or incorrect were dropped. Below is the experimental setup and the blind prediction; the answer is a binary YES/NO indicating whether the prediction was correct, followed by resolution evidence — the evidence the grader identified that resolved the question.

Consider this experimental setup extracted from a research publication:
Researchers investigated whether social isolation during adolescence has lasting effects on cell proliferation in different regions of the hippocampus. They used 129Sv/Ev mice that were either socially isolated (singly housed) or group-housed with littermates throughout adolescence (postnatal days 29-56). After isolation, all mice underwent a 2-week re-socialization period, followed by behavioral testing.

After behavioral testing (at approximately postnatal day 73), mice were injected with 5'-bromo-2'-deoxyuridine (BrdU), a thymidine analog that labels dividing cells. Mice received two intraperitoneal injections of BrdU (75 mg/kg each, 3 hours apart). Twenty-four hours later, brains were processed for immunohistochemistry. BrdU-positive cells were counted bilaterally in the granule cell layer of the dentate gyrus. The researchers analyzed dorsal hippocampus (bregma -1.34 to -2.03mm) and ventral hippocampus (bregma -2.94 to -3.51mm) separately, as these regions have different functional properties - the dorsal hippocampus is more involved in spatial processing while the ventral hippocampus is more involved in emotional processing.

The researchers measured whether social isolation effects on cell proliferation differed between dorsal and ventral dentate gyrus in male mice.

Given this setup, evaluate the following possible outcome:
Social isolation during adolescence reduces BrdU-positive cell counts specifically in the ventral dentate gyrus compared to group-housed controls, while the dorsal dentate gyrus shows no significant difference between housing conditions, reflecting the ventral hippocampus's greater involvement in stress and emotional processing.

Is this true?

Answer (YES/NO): NO